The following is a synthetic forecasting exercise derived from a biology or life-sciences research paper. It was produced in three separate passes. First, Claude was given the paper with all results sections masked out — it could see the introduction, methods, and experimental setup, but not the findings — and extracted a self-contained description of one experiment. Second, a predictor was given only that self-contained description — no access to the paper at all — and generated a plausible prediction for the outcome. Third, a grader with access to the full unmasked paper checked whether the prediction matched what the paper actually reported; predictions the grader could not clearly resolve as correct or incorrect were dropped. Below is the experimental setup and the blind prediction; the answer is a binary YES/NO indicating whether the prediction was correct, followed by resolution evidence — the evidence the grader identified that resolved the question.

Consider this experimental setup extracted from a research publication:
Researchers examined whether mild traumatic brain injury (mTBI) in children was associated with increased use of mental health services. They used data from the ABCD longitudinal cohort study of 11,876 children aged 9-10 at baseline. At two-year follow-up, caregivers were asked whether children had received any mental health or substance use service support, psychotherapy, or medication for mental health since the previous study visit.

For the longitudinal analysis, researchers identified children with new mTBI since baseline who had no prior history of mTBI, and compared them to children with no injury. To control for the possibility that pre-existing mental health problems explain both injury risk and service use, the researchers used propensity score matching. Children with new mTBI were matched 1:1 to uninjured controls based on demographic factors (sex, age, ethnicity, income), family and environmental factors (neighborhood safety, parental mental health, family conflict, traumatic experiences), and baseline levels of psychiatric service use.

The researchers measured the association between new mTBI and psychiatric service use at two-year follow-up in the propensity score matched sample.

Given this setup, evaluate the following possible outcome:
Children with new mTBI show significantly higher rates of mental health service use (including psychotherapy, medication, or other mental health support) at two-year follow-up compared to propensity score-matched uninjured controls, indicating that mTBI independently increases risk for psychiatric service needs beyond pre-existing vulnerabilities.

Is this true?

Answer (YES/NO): NO